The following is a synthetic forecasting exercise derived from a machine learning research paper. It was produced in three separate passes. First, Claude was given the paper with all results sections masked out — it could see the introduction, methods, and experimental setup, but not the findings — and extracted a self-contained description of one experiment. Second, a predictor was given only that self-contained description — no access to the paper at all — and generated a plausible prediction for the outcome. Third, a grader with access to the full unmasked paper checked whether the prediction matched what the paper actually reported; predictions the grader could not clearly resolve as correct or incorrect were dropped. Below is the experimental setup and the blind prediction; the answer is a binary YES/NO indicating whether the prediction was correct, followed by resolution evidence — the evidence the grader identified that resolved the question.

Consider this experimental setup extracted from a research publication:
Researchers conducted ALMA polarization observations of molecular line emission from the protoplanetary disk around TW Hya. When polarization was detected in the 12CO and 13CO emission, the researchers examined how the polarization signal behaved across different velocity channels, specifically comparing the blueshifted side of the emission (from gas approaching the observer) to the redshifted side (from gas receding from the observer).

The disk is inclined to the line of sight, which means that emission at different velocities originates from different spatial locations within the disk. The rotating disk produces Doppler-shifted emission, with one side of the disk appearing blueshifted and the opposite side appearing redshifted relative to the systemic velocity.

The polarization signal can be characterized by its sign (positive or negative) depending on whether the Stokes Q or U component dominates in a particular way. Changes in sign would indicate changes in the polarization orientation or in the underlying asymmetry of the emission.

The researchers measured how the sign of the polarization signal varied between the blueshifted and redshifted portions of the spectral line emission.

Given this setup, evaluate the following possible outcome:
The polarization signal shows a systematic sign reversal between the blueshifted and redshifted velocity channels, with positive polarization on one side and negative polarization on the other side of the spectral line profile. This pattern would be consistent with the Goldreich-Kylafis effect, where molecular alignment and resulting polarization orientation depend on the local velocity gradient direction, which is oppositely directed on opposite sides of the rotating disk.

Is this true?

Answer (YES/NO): YES